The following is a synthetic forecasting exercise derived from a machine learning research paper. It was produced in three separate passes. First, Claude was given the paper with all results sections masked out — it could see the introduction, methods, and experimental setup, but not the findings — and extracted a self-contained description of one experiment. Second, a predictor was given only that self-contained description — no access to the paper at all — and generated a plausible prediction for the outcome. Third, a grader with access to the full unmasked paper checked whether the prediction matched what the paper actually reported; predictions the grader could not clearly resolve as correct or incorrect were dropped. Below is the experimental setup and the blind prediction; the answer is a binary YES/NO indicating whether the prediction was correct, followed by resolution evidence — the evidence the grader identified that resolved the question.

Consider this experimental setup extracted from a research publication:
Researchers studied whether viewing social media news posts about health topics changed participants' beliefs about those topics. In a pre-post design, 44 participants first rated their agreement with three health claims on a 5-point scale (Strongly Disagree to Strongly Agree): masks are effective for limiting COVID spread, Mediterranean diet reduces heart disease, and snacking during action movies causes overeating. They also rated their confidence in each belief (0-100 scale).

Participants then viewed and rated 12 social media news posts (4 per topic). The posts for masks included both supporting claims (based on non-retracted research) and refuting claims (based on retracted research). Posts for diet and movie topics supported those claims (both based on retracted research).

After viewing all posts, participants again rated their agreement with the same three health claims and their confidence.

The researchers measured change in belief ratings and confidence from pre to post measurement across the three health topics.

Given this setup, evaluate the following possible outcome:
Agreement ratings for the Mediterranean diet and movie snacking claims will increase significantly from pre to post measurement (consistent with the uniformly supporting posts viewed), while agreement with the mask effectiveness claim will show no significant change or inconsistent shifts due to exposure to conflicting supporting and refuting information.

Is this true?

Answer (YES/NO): NO